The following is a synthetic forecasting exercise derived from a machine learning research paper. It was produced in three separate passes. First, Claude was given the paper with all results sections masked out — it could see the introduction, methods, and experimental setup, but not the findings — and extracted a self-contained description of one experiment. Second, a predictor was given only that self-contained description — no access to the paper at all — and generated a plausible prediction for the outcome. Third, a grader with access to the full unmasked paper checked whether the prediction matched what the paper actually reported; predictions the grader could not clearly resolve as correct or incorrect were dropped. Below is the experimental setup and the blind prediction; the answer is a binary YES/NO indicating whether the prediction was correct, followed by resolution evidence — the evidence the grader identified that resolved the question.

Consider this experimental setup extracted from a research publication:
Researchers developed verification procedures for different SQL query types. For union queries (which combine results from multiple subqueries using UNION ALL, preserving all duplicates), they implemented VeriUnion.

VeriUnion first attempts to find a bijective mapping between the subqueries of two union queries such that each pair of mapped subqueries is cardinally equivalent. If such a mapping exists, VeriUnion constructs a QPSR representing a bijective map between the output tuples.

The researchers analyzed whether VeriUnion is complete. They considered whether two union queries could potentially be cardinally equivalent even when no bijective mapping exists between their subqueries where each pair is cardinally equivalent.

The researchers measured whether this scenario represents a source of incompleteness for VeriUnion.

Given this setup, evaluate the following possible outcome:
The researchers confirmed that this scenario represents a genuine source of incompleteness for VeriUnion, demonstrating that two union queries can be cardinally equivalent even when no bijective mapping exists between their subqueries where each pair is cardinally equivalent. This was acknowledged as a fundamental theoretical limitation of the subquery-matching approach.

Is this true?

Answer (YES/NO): YES